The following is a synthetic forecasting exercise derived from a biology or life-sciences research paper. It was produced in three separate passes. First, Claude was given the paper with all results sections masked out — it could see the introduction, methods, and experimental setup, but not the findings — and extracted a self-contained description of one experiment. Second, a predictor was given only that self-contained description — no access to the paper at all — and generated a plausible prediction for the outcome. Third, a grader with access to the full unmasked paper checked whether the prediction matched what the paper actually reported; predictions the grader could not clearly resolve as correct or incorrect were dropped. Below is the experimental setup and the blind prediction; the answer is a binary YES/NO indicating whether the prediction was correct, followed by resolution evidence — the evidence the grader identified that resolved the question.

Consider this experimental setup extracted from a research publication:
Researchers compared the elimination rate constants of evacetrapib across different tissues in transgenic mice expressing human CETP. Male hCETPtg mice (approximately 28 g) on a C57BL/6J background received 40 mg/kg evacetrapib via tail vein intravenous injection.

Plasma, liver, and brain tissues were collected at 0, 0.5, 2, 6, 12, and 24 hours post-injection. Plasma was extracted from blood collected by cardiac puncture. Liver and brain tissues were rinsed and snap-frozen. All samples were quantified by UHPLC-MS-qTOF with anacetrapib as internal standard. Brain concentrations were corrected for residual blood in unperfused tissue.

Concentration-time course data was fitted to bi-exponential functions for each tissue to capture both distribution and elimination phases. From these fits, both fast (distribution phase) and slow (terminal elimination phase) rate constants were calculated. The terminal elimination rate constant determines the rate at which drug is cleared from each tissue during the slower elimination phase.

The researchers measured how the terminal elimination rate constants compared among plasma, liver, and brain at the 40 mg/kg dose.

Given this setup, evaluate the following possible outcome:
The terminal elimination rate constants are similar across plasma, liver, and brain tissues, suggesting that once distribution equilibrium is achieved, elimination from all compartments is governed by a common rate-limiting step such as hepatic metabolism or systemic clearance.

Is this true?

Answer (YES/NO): NO